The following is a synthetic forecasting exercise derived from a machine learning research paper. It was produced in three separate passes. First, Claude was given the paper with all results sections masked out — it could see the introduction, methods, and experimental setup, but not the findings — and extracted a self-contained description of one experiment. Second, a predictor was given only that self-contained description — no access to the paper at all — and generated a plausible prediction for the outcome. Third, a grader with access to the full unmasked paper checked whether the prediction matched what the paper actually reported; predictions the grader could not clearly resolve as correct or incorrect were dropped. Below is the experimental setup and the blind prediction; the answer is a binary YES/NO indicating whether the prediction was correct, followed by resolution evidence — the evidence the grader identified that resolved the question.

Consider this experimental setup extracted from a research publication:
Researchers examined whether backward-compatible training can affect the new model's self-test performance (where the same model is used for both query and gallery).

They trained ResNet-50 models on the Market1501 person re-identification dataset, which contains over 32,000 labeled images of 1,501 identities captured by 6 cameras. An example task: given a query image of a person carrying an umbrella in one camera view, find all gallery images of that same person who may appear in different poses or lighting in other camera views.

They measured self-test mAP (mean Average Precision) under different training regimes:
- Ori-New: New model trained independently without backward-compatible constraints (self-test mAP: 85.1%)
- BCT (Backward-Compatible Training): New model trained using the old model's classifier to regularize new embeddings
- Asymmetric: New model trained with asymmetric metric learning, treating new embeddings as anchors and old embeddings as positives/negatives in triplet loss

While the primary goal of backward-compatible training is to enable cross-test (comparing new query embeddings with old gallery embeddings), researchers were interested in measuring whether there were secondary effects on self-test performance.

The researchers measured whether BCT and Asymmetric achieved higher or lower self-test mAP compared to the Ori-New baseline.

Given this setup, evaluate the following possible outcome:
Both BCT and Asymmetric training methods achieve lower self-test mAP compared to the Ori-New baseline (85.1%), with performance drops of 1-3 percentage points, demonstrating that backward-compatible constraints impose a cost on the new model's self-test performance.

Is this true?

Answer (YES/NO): NO